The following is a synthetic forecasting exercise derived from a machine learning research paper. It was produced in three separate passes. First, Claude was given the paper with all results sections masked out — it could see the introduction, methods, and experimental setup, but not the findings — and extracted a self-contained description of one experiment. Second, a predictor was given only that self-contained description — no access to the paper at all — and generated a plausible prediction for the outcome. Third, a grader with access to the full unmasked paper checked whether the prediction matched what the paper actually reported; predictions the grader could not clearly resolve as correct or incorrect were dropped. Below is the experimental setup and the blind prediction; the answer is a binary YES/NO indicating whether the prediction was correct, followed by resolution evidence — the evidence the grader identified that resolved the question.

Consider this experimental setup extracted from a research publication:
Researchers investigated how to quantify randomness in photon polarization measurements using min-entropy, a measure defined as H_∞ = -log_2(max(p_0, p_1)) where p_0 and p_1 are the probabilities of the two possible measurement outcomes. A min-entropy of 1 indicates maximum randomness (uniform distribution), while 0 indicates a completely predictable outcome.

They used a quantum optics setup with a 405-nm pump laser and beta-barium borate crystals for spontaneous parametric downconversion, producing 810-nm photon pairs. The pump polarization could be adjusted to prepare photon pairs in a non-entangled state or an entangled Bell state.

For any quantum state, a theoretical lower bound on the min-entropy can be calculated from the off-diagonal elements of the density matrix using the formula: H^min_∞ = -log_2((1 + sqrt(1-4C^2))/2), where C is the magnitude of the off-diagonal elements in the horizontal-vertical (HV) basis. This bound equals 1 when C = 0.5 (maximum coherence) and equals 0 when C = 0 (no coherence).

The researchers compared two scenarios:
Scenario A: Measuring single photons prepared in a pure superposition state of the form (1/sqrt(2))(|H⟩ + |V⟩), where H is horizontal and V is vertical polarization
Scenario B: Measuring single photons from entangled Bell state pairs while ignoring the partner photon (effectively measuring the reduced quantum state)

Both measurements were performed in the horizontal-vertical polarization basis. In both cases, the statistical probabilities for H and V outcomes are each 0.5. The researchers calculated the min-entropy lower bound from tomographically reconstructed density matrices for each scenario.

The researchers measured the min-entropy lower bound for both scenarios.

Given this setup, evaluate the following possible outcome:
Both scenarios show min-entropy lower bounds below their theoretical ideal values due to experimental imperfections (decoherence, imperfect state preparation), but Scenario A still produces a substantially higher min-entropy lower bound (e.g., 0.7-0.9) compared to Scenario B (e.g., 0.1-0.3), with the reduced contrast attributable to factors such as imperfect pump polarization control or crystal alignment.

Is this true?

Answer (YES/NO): NO